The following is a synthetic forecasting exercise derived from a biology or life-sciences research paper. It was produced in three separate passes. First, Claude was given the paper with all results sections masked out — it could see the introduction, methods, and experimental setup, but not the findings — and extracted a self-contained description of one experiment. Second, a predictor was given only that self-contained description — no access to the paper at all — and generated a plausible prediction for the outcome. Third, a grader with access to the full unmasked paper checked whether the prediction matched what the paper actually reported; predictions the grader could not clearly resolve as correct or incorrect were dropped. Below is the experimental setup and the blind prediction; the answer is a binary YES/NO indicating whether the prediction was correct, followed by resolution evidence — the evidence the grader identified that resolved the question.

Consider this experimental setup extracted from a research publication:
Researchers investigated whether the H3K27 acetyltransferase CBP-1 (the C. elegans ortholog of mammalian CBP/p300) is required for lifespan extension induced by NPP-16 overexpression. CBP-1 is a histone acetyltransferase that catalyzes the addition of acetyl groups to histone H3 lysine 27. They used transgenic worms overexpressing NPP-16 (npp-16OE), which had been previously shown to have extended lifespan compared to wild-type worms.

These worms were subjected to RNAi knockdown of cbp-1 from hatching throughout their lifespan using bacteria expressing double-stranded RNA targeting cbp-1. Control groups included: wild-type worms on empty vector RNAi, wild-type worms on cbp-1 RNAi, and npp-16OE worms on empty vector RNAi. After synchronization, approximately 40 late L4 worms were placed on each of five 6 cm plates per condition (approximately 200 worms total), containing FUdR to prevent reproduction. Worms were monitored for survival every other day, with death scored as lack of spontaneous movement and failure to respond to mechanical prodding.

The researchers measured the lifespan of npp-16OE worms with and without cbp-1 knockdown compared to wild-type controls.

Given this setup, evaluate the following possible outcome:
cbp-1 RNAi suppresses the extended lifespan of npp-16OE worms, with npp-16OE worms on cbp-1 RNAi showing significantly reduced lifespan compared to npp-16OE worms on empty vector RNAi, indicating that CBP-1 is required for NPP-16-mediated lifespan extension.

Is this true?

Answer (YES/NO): YES